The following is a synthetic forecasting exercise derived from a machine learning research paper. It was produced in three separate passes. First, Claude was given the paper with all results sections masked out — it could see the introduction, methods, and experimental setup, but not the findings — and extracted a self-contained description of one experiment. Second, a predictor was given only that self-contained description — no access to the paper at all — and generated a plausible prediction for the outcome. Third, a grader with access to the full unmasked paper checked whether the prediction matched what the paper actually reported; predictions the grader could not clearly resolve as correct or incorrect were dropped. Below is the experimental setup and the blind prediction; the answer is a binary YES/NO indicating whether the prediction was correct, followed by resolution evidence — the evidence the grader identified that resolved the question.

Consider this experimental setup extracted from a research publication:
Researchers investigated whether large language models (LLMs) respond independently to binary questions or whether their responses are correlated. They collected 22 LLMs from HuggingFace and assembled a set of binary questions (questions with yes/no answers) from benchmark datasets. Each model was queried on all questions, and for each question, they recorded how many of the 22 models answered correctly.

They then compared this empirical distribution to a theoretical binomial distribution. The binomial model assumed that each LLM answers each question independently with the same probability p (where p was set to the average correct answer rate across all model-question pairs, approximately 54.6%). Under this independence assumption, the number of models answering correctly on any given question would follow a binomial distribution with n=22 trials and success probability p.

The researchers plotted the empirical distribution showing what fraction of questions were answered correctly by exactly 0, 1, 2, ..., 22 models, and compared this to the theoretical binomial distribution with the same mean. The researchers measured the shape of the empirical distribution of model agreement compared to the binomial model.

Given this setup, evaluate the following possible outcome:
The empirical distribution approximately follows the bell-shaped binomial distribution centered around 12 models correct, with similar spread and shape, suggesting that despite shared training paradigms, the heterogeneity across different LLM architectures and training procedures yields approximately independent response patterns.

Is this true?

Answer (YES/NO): NO